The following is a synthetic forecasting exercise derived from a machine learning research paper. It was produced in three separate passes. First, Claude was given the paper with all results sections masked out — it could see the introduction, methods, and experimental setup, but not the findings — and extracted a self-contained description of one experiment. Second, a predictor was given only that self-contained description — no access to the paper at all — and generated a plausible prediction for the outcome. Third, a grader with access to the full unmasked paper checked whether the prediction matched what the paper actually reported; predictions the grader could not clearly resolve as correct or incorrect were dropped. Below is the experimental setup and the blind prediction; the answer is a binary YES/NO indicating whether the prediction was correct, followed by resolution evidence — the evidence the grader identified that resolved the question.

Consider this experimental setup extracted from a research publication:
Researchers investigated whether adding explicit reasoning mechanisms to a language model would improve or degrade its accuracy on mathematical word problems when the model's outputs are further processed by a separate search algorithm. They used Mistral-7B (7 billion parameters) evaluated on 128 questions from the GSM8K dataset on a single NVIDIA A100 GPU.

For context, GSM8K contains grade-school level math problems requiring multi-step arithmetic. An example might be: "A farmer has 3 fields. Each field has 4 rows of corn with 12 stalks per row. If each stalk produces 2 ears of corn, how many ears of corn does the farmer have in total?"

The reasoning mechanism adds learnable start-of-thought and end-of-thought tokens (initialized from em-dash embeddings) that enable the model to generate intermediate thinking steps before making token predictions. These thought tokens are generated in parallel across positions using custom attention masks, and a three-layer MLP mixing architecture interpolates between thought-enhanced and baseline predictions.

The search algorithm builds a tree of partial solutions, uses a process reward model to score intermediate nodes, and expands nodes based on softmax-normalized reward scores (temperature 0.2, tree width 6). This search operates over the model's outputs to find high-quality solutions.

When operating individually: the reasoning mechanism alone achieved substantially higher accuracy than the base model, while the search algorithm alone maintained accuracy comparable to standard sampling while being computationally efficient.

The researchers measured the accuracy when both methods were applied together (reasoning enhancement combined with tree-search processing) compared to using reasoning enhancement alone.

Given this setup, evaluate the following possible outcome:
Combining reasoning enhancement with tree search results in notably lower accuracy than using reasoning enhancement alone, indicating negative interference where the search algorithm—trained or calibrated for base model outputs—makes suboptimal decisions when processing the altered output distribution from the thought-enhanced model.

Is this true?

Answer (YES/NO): YES